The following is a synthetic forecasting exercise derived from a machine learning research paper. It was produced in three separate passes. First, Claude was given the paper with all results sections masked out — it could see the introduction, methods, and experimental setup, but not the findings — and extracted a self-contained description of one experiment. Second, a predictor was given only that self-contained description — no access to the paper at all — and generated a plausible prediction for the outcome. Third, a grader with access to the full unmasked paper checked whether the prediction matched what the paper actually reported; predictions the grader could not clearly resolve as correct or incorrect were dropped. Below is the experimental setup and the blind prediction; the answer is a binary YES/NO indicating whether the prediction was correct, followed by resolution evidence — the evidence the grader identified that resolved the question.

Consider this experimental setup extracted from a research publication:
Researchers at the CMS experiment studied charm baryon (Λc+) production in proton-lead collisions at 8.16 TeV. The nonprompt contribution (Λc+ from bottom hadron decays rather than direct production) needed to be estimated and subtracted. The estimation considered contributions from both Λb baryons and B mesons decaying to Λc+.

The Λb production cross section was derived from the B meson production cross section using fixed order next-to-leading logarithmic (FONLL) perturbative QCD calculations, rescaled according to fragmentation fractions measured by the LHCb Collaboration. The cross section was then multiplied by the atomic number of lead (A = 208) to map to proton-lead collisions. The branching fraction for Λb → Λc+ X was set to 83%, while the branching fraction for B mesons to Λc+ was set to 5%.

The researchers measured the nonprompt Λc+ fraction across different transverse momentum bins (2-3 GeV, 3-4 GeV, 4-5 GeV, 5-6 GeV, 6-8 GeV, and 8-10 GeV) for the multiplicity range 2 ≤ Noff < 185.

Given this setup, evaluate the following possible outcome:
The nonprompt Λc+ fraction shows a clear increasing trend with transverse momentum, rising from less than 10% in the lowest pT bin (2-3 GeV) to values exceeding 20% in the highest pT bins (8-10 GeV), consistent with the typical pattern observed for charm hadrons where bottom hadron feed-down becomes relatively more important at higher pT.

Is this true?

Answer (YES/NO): NO